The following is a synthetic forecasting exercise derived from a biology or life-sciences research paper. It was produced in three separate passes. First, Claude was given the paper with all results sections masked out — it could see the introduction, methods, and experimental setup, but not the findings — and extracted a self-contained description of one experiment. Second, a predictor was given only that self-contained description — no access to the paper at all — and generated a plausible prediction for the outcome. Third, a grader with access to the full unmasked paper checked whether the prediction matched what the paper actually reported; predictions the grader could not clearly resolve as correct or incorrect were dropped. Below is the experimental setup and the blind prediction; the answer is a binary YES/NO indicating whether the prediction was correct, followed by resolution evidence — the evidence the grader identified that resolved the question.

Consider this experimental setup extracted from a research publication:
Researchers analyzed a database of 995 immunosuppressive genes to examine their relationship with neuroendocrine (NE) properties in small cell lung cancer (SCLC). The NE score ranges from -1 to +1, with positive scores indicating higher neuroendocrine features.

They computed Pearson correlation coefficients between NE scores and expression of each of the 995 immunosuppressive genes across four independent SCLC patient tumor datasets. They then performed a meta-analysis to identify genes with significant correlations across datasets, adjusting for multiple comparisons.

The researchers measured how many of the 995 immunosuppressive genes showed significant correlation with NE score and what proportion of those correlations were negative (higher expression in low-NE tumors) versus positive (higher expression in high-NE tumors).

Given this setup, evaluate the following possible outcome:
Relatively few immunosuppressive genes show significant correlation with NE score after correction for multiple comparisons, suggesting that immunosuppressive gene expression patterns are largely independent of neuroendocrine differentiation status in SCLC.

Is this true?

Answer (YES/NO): NO